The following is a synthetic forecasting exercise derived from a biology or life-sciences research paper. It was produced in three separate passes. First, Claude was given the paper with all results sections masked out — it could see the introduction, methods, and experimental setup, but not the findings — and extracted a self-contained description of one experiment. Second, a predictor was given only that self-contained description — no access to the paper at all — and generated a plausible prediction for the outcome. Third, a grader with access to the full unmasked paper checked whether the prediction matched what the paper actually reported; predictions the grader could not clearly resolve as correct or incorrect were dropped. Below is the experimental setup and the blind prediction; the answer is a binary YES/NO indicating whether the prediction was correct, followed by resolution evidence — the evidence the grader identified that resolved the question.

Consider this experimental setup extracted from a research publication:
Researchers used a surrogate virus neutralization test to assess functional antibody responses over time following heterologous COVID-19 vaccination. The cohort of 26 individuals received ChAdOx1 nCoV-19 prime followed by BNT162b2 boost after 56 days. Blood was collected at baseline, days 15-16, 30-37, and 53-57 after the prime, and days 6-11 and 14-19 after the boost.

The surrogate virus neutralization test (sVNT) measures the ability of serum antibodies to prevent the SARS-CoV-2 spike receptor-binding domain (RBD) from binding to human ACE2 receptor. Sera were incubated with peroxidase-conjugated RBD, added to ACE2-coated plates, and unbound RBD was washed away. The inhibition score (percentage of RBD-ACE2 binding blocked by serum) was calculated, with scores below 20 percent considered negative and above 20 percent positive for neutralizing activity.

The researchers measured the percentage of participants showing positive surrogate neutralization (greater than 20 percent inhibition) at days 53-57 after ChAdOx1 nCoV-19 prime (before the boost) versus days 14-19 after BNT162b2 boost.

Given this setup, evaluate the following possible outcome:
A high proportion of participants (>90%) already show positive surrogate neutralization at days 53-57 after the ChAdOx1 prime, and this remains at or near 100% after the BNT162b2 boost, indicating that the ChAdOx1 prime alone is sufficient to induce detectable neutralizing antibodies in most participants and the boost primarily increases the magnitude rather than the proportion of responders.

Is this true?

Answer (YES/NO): NO